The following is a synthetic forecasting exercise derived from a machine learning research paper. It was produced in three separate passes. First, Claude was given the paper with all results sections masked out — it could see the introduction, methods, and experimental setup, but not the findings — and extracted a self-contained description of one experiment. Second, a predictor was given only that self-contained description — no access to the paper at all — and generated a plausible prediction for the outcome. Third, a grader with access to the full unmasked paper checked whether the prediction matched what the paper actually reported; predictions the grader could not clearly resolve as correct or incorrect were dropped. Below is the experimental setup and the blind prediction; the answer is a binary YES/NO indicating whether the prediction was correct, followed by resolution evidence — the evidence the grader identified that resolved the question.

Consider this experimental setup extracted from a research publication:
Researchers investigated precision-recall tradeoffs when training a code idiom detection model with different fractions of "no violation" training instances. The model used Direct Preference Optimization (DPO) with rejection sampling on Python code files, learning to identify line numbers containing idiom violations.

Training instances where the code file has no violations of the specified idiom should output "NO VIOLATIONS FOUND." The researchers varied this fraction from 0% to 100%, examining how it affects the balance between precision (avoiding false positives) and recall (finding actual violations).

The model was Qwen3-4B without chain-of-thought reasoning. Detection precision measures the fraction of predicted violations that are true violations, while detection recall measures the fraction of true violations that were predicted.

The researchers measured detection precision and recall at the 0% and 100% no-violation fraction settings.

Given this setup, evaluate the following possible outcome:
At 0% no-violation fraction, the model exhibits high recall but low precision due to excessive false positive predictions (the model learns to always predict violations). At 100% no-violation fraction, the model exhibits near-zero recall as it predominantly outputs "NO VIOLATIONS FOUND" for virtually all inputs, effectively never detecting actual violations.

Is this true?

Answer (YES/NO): NO